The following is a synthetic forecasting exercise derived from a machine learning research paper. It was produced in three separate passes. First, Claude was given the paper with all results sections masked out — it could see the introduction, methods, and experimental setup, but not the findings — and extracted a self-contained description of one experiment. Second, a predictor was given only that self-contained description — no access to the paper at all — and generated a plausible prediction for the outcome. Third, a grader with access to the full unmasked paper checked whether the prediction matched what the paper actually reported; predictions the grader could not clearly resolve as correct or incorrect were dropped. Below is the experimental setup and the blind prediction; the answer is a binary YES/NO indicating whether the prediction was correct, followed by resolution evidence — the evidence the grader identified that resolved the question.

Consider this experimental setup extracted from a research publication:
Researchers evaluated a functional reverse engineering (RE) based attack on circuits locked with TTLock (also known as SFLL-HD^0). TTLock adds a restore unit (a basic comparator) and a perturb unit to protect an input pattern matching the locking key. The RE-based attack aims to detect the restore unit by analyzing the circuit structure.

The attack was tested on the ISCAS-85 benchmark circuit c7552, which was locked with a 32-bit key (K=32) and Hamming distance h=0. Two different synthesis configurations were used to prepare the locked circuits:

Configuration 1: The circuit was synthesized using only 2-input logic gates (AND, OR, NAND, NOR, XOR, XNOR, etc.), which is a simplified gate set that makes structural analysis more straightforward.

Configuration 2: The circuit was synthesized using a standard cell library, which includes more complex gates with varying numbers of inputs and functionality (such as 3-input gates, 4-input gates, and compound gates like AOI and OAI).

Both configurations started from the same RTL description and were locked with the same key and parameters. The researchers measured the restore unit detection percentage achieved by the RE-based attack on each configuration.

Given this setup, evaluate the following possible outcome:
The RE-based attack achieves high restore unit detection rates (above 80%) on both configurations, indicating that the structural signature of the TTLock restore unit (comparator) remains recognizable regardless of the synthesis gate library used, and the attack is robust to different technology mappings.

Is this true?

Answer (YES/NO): NO